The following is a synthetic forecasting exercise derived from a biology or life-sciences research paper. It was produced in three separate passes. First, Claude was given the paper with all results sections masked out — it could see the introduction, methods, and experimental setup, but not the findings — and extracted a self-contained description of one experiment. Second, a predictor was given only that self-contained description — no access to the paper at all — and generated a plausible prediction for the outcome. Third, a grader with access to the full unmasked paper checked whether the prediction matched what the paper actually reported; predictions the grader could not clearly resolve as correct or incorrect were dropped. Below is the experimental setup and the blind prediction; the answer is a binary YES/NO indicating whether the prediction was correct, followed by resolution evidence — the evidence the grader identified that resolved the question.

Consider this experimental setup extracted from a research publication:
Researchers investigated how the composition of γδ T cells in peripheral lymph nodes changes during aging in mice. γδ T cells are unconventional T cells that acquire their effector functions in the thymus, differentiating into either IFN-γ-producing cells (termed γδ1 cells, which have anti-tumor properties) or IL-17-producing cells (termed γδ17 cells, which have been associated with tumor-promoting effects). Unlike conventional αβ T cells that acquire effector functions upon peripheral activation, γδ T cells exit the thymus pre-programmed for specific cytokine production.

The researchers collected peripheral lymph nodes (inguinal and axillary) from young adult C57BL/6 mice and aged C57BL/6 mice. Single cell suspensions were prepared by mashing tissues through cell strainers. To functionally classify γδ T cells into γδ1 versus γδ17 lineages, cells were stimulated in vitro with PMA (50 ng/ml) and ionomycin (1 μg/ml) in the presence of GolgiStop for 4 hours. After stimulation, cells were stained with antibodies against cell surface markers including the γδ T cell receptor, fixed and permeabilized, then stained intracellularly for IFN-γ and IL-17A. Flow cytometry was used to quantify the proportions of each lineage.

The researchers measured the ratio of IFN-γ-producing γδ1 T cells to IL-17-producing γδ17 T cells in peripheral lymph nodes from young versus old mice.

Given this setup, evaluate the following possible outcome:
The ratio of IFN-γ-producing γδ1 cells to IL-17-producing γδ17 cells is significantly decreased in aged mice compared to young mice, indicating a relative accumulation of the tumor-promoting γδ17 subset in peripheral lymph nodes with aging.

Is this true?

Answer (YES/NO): YES